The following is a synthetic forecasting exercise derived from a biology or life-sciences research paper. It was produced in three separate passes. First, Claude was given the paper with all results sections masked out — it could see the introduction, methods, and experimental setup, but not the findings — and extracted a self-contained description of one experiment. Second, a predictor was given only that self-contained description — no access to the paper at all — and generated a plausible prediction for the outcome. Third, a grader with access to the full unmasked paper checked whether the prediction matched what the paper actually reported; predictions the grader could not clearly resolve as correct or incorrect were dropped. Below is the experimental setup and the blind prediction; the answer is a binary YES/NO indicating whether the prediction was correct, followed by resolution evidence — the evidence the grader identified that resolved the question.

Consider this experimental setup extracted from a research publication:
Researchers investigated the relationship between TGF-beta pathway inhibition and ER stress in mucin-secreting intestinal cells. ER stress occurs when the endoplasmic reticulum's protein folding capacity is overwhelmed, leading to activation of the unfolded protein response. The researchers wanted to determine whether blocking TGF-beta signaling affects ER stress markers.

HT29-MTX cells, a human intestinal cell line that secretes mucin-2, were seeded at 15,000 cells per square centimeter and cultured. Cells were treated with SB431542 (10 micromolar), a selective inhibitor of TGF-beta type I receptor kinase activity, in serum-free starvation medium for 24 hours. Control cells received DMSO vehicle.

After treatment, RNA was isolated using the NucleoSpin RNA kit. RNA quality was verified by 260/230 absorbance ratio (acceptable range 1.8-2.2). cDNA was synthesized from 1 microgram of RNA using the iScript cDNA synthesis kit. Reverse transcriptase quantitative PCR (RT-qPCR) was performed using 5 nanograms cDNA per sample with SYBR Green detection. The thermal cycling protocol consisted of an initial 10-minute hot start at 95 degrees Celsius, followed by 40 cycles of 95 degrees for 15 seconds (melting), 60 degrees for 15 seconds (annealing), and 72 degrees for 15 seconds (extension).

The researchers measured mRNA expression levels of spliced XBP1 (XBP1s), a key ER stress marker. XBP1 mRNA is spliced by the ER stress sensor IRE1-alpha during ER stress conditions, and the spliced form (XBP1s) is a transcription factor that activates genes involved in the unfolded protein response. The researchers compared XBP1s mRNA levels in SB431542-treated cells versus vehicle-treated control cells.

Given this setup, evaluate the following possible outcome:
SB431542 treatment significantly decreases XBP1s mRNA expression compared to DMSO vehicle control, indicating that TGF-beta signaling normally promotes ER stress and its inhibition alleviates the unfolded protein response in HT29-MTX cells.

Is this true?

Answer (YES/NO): NO